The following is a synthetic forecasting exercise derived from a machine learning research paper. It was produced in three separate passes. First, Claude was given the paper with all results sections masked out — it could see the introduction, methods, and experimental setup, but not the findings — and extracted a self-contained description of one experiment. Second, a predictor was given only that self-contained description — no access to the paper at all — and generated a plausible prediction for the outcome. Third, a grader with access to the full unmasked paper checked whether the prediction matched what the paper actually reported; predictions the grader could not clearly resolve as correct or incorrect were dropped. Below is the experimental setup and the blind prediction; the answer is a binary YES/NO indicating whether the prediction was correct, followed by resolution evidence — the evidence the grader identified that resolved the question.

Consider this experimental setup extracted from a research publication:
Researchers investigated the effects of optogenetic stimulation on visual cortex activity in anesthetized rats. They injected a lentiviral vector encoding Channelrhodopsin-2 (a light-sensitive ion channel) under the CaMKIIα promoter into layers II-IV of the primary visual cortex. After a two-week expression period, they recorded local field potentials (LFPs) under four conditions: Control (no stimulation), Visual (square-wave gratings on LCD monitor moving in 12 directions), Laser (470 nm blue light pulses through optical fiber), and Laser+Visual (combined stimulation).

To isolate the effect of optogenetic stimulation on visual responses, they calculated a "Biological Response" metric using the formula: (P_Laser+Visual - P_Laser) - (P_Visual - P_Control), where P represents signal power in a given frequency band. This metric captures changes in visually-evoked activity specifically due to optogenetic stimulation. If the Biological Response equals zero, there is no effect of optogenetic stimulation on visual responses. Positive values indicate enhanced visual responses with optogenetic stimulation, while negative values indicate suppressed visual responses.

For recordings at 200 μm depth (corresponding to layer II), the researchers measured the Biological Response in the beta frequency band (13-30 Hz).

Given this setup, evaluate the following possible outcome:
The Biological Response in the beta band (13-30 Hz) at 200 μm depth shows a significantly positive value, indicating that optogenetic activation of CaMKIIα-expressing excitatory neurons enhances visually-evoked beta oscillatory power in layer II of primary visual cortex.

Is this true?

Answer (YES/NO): NO